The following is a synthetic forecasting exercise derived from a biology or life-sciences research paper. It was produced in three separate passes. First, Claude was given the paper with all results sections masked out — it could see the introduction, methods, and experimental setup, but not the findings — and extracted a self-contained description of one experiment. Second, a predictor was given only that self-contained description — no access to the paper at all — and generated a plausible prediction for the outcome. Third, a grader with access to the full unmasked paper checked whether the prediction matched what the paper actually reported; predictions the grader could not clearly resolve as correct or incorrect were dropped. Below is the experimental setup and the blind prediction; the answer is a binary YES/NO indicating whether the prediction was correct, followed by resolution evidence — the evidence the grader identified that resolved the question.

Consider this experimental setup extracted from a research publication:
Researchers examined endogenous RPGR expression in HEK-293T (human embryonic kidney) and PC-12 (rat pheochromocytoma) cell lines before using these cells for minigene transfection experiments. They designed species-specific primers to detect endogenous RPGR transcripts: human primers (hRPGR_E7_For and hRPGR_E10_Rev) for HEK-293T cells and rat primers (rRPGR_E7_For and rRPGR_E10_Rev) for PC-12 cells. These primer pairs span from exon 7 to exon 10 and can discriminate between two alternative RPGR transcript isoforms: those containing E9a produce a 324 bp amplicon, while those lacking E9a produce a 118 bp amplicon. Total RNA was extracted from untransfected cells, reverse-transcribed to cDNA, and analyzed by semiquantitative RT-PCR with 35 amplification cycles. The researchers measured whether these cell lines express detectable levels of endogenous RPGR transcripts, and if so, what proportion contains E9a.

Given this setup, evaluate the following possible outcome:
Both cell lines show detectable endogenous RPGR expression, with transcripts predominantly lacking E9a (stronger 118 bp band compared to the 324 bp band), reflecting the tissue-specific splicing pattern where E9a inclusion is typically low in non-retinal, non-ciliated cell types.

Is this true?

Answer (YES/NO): NO